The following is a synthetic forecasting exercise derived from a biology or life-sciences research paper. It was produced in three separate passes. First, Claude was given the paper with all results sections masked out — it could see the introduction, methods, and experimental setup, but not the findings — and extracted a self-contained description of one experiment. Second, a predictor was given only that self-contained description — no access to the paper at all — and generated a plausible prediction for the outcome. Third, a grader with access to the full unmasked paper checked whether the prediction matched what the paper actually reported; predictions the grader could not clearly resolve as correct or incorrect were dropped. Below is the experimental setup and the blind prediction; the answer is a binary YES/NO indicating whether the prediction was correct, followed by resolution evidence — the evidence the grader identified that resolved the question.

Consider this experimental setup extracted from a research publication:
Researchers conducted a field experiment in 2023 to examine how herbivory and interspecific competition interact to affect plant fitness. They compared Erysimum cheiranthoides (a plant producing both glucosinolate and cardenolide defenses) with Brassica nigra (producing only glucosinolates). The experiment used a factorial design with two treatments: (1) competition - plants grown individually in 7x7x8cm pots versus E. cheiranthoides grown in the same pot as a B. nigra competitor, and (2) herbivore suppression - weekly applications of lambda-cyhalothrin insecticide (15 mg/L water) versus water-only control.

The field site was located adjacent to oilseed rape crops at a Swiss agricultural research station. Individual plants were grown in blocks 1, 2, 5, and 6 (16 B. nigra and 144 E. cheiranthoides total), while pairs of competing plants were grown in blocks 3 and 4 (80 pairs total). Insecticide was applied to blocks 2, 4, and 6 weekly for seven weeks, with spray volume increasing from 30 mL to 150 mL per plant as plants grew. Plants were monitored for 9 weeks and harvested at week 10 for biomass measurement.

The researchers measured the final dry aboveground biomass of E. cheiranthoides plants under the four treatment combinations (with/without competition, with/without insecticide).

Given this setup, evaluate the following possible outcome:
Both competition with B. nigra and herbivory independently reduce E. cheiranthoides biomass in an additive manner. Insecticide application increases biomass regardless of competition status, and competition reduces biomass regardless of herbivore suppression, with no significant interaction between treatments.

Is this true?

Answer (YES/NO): NO